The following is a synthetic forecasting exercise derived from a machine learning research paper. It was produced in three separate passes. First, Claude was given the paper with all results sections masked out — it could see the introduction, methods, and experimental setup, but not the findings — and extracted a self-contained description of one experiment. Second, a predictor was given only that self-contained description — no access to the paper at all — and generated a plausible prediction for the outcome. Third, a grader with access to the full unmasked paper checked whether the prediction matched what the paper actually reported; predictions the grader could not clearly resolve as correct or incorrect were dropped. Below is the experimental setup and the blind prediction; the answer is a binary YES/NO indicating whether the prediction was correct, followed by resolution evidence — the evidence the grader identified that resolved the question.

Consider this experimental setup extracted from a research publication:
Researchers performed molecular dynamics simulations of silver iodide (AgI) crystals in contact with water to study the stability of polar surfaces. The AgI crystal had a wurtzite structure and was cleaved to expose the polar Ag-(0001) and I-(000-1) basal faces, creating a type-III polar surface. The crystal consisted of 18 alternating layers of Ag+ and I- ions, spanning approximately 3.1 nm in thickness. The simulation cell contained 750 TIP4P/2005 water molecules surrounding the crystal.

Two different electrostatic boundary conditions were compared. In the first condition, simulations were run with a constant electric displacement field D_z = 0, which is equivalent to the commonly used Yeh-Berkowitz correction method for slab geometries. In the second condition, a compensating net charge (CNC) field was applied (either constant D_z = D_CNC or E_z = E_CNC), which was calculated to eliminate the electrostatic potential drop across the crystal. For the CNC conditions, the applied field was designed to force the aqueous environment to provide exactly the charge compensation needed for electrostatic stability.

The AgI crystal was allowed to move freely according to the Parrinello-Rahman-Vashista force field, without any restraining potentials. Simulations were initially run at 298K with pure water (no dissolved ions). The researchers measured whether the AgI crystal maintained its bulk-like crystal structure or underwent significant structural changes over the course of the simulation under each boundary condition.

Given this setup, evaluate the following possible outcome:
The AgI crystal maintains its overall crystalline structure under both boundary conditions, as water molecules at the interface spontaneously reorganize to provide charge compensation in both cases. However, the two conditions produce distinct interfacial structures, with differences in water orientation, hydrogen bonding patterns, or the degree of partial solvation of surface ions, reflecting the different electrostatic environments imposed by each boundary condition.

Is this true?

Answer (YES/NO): NO